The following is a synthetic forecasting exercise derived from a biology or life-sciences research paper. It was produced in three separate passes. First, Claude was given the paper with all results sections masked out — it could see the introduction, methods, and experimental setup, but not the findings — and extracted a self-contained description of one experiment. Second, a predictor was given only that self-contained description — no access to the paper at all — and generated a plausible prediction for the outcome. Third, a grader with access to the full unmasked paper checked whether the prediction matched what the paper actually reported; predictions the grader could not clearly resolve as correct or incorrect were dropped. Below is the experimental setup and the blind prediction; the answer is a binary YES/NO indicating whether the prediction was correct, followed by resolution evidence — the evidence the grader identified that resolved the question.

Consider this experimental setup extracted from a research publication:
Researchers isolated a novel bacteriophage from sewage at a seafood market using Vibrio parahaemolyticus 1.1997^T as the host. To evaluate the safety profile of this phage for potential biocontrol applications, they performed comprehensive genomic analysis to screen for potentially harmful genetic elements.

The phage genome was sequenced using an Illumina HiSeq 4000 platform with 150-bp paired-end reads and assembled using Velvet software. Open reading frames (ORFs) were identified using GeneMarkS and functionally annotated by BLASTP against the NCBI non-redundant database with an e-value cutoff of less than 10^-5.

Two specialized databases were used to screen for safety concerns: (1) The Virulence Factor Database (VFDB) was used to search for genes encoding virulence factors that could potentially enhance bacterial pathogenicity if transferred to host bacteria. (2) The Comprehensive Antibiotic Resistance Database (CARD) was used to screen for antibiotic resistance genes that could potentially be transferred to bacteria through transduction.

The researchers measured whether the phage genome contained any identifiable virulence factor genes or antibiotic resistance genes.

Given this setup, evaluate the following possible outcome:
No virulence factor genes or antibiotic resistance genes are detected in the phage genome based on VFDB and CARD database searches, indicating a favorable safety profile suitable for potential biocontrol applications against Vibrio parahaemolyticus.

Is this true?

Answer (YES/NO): YES